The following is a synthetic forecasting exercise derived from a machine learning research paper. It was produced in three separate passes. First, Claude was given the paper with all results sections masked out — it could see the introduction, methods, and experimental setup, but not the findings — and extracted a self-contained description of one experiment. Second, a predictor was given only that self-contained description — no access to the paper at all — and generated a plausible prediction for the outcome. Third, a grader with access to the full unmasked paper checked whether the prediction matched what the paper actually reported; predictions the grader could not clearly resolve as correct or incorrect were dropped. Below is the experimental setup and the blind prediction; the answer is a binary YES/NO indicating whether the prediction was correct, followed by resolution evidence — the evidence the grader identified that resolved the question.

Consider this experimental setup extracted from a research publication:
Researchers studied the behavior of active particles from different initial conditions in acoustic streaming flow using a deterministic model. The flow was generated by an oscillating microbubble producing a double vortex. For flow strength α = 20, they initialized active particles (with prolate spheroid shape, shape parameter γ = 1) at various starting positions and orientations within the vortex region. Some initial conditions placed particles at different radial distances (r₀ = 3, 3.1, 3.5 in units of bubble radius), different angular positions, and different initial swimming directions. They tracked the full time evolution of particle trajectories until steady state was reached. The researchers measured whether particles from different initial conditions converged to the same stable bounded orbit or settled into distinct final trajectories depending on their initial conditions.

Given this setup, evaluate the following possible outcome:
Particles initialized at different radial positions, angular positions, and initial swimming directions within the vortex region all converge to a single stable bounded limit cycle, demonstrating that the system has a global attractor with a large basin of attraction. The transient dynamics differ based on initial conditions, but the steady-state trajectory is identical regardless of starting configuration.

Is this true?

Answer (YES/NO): NO